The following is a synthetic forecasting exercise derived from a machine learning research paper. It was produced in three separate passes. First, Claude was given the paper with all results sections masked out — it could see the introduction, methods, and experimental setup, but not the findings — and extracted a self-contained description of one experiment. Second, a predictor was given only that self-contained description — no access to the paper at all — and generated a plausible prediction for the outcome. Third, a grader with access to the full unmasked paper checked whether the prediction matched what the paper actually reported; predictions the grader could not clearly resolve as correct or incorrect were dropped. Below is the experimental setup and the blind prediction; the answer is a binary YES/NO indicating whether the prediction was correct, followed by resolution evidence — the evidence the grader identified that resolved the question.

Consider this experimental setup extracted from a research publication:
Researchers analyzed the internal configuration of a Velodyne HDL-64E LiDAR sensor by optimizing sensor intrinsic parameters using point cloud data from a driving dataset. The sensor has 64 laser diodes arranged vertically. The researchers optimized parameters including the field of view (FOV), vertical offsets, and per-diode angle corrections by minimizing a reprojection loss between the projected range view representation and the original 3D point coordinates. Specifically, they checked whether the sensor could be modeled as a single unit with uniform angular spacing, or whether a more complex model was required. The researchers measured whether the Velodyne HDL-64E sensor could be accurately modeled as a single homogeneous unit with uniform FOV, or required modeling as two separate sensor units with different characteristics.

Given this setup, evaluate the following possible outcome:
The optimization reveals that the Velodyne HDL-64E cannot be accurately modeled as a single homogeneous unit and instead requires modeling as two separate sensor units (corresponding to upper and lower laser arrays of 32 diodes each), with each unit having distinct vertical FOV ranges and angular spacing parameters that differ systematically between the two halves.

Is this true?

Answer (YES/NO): YES